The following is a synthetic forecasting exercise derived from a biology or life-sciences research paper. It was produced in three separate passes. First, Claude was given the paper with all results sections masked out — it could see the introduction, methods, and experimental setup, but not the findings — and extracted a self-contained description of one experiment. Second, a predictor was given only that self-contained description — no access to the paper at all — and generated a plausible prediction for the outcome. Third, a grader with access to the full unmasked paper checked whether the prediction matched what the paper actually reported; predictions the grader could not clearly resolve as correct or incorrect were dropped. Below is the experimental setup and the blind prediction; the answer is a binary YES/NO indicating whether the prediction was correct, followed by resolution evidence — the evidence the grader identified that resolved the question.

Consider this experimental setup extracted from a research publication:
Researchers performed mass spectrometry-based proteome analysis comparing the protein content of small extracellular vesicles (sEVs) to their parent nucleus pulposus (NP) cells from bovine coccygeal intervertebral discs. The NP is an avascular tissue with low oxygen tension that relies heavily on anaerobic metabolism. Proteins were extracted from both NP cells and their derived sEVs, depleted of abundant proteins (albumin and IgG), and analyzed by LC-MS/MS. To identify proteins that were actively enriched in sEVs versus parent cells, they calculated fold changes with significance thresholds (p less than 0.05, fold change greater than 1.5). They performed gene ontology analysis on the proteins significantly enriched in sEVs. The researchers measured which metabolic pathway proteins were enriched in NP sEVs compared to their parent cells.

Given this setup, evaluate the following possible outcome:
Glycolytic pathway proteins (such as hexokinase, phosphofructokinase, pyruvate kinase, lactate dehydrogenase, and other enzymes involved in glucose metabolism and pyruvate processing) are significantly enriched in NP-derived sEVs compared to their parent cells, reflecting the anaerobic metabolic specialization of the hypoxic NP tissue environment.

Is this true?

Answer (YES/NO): NO